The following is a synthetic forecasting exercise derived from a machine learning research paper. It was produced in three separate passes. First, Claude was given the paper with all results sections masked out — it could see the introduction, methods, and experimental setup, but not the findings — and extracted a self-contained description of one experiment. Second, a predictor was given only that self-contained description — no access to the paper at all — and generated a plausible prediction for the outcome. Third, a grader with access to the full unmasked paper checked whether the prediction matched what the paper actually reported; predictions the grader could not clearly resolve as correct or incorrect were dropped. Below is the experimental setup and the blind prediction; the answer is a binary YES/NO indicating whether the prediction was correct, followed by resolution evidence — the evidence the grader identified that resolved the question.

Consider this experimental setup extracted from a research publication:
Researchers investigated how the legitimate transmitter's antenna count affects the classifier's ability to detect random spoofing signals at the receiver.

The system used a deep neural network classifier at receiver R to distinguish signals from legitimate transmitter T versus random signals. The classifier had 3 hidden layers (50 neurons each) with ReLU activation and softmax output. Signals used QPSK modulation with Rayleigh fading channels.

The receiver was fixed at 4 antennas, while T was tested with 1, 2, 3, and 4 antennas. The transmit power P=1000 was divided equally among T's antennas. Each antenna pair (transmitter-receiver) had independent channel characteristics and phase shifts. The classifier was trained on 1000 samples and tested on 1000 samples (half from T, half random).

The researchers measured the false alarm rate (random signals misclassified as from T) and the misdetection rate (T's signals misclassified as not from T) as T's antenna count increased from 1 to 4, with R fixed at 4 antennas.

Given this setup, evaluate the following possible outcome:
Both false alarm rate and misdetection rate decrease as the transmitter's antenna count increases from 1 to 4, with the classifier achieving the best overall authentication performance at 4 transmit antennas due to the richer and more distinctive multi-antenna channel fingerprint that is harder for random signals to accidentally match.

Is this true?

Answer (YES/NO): NO